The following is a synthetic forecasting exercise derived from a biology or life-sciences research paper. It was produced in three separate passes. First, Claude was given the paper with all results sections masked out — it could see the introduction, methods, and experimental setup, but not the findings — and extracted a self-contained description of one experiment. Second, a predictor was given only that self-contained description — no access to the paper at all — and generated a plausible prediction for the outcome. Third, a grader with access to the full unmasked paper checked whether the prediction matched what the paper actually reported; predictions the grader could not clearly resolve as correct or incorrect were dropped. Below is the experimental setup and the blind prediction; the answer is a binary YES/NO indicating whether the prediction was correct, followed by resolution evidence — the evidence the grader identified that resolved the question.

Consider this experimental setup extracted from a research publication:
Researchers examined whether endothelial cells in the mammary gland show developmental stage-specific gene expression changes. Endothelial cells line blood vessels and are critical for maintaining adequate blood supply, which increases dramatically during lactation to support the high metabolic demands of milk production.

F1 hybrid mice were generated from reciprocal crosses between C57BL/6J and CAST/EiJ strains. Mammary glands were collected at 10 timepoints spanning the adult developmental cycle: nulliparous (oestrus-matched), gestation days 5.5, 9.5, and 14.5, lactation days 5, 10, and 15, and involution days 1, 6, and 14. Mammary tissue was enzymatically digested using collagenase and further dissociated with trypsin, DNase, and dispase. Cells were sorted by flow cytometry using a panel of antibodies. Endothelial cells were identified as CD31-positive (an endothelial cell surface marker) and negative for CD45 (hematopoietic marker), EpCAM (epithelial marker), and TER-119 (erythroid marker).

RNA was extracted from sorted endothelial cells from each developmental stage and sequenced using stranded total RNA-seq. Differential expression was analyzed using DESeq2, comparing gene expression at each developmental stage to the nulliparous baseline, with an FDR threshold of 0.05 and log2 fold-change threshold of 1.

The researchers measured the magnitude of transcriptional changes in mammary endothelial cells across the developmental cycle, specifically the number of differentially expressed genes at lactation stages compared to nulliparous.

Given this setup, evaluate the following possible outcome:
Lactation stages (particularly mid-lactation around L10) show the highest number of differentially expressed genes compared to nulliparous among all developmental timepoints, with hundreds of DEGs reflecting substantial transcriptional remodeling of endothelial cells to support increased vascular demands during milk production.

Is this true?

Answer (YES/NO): NO